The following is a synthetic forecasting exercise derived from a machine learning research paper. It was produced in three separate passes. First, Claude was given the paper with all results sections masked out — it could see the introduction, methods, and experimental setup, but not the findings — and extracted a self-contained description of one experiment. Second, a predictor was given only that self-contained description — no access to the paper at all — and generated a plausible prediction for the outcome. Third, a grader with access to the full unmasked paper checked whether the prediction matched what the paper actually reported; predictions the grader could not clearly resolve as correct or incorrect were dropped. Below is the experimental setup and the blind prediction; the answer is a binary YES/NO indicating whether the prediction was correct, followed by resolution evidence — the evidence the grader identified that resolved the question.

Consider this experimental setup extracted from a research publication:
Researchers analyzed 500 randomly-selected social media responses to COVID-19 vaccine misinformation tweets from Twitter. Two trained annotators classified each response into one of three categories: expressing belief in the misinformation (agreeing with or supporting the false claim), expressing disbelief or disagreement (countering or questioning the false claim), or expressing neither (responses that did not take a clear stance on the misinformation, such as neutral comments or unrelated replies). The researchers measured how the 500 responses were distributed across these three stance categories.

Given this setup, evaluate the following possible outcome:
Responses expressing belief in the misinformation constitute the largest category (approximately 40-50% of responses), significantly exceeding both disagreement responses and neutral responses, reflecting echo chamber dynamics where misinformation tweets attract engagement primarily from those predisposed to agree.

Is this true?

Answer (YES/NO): YES